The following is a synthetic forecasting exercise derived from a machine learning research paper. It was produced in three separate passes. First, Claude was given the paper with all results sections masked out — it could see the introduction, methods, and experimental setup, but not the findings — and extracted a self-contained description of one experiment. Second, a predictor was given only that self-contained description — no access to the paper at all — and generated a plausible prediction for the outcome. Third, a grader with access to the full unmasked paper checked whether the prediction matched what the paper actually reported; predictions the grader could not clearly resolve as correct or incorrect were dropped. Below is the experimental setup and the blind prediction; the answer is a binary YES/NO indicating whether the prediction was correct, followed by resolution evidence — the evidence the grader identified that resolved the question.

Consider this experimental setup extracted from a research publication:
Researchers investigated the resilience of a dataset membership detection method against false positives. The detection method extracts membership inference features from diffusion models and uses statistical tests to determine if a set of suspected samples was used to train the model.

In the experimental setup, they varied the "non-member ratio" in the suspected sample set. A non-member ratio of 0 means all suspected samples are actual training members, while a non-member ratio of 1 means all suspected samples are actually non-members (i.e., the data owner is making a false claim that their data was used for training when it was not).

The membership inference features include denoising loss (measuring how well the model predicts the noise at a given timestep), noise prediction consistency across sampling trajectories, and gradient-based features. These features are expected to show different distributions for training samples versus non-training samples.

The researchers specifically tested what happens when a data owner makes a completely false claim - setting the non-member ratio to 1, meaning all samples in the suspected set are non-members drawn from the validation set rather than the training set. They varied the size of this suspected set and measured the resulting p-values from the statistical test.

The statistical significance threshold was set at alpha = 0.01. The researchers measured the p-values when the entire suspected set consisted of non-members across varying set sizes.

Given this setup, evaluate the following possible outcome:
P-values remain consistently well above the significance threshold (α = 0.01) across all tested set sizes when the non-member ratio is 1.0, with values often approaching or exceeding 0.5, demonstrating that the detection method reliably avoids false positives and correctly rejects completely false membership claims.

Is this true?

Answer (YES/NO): YES